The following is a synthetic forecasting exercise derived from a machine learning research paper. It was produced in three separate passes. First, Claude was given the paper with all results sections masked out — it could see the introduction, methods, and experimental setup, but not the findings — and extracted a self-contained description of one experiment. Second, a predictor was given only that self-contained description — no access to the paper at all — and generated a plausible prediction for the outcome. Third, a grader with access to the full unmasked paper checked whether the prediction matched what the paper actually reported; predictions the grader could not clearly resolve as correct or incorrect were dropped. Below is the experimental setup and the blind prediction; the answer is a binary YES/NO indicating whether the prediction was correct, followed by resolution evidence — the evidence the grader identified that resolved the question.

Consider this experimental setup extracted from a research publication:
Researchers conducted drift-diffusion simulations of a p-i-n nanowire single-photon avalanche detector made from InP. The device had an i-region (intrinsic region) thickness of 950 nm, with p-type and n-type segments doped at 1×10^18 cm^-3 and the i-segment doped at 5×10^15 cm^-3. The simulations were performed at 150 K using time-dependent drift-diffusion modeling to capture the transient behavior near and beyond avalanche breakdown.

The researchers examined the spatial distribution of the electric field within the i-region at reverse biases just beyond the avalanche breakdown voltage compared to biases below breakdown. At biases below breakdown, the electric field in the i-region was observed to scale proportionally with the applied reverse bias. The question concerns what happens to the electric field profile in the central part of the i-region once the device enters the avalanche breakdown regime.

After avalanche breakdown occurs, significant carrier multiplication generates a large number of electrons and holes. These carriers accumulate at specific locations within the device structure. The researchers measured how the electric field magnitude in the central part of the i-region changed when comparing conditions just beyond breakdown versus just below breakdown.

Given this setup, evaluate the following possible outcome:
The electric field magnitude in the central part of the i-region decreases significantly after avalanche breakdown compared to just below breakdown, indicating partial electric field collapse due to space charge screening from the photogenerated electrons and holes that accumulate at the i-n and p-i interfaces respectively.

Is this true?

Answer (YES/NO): NO